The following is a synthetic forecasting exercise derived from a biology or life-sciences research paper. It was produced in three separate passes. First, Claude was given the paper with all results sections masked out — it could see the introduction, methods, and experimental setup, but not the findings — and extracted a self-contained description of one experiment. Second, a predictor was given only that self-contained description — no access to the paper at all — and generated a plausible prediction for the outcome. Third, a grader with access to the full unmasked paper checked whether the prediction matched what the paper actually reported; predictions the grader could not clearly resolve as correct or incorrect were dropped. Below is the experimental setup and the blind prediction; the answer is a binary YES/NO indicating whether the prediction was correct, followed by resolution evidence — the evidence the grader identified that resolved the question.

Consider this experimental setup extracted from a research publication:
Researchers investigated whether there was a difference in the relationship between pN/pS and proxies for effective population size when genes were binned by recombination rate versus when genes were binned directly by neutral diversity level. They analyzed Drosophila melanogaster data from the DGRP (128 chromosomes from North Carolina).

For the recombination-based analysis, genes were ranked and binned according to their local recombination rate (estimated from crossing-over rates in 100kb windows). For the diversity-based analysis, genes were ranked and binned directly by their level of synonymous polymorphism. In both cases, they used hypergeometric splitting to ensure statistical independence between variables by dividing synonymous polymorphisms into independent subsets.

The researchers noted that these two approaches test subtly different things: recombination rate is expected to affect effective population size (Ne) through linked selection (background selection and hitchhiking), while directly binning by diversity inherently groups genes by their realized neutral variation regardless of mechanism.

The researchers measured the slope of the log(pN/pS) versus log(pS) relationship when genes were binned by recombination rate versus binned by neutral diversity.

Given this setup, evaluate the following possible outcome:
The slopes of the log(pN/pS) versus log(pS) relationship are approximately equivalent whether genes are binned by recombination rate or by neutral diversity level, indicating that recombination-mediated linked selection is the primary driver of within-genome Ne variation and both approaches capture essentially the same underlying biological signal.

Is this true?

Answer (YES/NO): YES